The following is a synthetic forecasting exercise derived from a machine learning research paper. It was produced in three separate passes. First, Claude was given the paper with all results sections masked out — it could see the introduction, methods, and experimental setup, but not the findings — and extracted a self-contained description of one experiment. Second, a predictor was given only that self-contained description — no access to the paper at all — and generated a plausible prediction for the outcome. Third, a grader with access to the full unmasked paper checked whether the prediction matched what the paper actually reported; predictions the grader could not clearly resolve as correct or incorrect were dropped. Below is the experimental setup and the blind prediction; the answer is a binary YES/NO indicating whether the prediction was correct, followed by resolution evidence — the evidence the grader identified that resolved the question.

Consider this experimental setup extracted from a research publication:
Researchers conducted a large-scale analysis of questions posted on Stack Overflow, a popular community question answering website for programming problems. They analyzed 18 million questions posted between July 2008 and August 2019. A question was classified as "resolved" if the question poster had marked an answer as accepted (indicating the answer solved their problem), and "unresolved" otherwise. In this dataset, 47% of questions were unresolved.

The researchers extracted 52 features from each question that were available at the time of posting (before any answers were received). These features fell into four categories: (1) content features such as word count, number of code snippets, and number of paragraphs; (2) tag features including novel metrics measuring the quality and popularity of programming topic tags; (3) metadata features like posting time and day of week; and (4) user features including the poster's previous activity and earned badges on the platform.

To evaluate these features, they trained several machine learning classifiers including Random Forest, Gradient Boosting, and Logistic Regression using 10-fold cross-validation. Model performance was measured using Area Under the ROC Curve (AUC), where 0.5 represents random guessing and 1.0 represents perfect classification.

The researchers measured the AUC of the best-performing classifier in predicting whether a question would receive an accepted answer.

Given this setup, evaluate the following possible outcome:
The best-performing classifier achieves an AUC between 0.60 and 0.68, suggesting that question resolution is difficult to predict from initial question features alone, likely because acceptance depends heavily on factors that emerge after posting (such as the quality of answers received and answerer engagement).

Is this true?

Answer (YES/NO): NO